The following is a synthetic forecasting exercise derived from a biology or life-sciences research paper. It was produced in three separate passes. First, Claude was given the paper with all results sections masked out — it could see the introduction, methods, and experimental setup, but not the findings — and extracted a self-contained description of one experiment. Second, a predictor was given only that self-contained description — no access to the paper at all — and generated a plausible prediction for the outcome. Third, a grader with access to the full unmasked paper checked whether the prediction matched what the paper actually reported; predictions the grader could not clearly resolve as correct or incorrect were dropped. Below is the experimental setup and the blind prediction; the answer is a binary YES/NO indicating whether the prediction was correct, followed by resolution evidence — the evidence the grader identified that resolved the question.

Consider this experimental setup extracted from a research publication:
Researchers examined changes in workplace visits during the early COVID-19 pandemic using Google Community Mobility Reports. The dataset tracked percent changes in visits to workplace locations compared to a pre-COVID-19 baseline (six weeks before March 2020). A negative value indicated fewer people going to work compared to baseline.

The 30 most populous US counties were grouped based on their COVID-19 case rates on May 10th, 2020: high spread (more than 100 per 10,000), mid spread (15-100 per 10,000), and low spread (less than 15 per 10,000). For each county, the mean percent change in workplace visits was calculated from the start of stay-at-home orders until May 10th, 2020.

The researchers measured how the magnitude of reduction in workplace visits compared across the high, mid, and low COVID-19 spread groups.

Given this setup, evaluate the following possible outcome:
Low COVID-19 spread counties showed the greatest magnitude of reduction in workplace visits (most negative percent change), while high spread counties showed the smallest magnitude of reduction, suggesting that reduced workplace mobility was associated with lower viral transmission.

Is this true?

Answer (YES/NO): NO